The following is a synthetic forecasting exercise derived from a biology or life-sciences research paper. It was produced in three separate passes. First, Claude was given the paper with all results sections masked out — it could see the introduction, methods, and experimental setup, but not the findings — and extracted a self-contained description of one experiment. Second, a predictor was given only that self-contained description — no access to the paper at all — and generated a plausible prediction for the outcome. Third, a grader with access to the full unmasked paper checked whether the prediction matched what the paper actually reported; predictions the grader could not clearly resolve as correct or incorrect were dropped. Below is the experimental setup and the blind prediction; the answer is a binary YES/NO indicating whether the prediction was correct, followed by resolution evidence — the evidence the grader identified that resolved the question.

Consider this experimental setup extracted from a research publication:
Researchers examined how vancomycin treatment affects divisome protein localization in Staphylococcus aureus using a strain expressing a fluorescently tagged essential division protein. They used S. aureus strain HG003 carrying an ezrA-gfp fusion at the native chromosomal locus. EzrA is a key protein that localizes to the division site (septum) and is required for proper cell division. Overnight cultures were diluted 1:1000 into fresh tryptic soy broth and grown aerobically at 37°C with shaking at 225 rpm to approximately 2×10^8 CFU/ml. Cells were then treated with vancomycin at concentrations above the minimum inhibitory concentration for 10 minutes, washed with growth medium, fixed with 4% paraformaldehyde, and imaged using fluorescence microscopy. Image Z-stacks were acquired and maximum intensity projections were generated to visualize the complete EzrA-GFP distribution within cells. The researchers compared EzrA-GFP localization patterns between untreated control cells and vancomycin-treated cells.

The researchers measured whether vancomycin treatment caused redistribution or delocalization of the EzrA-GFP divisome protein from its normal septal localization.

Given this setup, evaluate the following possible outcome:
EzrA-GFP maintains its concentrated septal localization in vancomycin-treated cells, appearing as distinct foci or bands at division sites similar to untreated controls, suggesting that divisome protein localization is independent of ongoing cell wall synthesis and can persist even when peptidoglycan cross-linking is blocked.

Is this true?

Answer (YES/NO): YES